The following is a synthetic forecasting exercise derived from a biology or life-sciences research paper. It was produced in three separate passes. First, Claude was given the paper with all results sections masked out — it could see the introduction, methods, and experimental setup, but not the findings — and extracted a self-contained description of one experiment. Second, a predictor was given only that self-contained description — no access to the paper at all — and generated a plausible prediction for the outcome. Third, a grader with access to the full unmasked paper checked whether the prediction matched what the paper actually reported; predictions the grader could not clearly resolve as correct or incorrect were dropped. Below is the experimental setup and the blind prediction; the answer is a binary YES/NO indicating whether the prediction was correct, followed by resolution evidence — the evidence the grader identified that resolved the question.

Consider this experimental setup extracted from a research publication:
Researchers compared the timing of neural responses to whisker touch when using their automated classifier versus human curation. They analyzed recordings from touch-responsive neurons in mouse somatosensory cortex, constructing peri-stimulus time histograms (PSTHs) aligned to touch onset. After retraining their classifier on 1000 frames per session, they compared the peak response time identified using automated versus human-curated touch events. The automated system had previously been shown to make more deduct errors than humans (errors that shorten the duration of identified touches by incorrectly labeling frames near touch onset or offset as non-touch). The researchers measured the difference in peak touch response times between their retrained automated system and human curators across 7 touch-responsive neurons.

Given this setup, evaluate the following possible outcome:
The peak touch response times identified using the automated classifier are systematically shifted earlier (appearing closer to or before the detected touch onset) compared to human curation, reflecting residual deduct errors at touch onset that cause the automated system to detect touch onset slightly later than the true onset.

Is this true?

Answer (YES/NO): YES